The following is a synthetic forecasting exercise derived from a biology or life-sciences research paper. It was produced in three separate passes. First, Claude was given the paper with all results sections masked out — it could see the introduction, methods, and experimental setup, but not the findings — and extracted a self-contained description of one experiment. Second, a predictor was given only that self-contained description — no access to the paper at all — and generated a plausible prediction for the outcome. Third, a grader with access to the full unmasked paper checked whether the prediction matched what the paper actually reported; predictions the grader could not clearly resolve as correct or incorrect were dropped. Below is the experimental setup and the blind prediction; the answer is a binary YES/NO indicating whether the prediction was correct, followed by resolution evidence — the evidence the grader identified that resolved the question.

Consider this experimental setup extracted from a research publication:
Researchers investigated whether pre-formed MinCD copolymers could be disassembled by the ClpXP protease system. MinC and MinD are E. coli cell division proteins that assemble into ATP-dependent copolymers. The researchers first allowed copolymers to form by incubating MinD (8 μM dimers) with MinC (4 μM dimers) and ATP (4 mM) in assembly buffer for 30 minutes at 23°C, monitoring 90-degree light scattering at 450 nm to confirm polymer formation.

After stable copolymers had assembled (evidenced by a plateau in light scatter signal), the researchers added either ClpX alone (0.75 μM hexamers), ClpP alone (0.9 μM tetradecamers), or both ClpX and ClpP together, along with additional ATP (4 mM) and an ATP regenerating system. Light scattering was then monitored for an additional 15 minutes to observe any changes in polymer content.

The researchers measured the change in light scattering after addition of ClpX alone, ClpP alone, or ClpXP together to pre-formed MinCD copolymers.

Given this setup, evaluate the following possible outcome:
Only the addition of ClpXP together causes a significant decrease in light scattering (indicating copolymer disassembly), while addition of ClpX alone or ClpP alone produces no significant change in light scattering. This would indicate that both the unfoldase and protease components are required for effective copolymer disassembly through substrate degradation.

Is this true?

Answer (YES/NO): YES